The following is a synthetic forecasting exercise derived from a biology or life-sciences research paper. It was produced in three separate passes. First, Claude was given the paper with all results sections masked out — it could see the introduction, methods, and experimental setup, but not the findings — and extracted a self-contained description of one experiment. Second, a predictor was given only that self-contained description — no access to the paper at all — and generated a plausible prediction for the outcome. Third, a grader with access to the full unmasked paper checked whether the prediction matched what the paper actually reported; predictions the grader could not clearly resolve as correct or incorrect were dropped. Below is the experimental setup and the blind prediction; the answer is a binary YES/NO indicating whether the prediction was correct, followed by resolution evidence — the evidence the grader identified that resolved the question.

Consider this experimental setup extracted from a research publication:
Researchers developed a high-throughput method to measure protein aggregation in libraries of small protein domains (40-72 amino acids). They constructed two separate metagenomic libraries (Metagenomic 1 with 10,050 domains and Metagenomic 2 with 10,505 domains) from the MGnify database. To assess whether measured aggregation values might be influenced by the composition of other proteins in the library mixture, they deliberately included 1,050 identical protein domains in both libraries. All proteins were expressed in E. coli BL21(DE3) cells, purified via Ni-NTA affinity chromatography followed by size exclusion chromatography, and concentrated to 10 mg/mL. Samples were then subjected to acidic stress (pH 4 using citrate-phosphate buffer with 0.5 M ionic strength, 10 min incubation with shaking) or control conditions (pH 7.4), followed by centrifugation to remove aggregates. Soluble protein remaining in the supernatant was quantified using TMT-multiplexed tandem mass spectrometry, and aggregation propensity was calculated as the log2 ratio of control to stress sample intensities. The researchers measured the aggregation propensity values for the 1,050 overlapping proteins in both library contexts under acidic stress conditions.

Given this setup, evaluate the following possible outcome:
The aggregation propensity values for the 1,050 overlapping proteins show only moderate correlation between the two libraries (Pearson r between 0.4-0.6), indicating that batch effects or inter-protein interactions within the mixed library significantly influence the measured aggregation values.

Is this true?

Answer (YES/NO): NO